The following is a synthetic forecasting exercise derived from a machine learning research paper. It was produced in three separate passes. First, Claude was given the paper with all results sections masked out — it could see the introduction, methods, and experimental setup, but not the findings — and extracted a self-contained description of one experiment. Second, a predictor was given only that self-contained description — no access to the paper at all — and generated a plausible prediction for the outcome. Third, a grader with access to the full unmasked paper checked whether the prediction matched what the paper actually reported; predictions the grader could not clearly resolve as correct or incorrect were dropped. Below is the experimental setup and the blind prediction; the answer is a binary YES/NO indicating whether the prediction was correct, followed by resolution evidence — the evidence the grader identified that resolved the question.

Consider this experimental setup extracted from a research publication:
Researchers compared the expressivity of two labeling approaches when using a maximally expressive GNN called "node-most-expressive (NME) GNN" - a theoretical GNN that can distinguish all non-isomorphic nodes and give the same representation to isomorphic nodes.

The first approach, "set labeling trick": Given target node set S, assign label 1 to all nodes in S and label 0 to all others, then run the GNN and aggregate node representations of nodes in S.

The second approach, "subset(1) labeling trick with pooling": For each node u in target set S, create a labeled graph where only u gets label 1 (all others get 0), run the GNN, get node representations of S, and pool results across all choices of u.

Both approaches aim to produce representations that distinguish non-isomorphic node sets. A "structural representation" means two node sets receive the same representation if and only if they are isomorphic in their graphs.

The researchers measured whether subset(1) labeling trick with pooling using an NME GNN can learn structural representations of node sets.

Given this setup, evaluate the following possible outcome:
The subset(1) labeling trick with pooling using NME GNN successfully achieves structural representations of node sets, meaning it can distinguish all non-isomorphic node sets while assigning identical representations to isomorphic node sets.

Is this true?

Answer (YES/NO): NO